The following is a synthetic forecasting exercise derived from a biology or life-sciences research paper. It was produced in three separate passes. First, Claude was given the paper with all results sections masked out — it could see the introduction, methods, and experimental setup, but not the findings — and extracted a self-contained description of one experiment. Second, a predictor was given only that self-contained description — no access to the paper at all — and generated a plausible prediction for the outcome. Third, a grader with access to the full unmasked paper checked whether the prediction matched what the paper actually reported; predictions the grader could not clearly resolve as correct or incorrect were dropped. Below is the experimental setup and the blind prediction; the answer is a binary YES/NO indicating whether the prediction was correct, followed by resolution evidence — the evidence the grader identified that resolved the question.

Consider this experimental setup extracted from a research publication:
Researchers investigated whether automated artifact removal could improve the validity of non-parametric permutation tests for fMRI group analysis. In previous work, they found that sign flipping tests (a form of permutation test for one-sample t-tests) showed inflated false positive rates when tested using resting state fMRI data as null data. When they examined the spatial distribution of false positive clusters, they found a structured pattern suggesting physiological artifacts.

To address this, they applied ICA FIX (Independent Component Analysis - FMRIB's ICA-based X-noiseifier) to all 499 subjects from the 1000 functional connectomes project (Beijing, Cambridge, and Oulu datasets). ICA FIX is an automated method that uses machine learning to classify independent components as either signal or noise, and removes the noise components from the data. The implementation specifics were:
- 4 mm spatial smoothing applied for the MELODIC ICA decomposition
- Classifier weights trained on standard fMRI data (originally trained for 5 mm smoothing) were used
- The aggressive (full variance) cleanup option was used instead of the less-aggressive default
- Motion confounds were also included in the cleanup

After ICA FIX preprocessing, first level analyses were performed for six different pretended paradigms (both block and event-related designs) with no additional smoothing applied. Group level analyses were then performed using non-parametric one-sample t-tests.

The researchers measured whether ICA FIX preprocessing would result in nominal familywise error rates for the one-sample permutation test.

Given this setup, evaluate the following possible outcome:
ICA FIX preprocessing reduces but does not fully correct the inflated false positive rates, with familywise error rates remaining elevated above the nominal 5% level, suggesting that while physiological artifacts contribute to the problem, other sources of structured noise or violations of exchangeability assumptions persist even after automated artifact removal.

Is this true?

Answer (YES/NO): NO